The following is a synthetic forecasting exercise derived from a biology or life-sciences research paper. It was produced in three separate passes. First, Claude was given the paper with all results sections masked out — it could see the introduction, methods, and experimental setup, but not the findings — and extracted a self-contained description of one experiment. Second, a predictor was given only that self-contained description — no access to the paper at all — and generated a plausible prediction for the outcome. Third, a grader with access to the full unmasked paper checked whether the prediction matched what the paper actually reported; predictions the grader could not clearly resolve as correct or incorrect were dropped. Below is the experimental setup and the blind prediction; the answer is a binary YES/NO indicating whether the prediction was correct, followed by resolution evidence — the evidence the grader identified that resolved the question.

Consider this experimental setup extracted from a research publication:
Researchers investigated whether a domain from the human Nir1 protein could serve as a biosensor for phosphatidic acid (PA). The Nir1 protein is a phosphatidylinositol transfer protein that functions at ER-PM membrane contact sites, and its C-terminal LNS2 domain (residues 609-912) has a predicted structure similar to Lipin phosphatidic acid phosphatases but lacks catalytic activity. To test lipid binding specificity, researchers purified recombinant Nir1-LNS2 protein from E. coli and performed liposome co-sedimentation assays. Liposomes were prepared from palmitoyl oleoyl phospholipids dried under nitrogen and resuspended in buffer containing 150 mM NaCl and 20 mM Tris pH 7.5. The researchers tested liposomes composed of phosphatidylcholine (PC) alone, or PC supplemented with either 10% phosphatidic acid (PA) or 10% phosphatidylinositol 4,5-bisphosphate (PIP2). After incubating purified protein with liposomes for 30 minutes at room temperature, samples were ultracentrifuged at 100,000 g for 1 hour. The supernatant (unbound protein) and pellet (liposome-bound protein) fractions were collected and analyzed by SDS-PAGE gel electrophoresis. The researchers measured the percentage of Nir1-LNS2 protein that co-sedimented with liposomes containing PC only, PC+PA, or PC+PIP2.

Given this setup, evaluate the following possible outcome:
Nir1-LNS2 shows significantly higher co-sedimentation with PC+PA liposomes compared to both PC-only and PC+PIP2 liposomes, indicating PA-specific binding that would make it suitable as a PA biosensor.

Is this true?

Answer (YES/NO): NO